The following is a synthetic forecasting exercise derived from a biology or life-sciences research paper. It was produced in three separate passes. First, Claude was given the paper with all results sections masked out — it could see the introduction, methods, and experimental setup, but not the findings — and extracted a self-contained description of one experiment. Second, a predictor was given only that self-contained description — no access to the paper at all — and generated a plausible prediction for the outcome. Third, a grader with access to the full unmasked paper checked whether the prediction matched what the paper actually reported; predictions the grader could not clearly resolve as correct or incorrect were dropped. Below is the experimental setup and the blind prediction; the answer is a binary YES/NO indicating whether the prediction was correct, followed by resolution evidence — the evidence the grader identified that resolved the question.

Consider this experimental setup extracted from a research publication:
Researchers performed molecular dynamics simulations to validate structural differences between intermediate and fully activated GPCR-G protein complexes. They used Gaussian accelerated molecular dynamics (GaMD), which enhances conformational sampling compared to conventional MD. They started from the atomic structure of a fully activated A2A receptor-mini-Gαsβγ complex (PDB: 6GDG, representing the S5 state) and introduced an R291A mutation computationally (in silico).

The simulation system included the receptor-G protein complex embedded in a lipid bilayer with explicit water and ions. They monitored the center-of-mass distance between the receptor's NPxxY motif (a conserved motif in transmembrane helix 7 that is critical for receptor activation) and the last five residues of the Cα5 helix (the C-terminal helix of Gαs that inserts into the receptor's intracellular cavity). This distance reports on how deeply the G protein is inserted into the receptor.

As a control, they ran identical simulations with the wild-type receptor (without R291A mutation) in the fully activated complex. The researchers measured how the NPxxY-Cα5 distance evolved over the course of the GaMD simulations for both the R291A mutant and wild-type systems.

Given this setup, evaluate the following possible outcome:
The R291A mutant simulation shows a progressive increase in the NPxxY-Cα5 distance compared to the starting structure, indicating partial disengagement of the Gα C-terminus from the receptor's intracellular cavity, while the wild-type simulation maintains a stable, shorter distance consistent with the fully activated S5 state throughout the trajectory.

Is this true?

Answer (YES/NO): YES